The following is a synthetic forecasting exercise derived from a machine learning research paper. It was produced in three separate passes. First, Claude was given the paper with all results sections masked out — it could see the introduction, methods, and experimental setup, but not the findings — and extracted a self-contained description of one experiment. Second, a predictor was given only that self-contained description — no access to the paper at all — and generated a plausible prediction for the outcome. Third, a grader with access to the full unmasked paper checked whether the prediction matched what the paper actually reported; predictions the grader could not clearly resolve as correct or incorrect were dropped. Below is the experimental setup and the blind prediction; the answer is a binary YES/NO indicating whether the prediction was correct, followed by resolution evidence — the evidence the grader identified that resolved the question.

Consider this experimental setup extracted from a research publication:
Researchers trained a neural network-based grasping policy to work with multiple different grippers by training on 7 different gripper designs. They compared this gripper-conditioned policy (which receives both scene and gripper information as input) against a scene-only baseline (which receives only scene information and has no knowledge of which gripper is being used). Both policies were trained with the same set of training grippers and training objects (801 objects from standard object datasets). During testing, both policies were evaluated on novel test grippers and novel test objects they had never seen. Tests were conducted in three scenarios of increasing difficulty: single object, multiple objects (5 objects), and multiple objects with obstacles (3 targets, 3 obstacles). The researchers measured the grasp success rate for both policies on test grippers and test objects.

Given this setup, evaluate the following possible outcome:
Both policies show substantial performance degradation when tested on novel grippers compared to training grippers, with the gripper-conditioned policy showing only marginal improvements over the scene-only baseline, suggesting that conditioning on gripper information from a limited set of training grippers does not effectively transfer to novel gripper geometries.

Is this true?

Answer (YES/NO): NO